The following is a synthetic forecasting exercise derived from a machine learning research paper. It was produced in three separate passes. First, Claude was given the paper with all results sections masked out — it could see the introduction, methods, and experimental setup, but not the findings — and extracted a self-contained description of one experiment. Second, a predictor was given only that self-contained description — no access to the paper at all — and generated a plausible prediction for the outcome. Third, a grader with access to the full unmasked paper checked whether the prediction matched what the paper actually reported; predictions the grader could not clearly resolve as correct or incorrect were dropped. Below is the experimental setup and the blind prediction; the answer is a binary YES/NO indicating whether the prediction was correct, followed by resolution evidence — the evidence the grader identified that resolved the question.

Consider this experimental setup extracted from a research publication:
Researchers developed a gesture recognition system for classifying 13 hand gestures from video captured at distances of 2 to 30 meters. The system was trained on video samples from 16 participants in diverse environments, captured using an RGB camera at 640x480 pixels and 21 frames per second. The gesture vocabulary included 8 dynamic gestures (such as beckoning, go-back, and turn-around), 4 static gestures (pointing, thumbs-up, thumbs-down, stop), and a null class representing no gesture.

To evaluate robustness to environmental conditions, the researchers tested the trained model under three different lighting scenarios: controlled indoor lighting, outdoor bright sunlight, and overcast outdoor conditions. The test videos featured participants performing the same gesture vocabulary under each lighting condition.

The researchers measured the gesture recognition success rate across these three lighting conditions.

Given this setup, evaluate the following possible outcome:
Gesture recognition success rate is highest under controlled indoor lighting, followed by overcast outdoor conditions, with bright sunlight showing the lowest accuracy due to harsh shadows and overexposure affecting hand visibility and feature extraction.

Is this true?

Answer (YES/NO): NO